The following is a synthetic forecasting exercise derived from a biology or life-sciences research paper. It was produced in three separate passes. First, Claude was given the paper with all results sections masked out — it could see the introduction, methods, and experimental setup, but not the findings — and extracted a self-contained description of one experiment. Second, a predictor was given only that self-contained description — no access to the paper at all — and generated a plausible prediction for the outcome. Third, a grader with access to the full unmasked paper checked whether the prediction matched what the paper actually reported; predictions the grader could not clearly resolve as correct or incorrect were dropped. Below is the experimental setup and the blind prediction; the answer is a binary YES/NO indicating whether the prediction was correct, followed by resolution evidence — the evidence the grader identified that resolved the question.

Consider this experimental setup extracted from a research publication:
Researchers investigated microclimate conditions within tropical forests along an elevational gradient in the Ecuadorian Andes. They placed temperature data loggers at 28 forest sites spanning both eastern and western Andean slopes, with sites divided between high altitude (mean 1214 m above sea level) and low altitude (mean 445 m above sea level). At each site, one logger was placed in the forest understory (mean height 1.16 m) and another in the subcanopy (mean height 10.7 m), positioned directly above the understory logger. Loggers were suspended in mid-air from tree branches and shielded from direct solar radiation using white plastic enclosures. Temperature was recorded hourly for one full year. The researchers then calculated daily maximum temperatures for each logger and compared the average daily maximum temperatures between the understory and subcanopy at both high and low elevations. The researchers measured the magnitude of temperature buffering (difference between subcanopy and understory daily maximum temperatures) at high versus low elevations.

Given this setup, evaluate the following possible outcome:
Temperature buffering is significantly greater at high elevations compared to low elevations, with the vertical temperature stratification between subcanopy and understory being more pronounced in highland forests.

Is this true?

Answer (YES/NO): NO